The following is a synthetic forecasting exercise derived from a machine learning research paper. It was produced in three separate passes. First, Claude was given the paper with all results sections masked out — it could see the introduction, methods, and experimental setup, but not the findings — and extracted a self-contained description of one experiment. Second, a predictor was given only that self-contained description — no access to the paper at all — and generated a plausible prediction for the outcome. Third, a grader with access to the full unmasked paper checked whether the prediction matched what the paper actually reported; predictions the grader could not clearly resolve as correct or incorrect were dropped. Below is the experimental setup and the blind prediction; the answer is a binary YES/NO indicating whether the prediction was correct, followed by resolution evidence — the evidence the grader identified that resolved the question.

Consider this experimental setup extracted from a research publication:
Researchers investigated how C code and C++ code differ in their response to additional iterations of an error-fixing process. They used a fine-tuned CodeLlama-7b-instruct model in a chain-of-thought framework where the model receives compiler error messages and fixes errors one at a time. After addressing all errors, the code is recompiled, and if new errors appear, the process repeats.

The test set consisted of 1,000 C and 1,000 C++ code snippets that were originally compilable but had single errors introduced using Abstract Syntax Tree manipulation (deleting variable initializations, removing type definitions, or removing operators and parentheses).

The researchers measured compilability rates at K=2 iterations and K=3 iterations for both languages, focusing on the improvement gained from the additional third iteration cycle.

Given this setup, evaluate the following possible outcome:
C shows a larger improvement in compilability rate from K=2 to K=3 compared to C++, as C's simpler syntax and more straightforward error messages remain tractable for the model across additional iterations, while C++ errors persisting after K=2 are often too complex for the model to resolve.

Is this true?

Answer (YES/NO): NO